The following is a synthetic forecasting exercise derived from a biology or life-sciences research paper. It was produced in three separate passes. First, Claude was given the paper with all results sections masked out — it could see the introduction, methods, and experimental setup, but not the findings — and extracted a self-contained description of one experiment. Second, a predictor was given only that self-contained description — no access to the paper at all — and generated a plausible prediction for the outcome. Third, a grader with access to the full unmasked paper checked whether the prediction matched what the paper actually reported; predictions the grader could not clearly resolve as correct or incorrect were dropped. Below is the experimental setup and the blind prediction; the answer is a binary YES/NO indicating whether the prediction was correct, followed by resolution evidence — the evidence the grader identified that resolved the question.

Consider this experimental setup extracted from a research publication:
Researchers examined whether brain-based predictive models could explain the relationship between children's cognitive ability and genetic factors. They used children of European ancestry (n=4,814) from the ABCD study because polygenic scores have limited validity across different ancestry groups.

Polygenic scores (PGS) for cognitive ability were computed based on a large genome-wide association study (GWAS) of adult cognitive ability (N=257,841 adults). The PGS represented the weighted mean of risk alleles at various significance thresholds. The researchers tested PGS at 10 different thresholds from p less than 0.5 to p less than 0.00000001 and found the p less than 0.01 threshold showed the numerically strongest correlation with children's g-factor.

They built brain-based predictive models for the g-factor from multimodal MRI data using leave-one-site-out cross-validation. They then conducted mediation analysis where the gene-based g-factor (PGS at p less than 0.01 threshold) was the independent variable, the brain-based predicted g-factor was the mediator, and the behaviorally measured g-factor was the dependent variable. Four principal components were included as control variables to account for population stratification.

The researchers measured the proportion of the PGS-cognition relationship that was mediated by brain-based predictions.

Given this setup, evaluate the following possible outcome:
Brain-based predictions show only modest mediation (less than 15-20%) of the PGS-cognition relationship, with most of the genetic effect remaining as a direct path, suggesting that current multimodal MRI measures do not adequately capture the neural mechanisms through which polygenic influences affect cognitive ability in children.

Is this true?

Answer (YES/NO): YES